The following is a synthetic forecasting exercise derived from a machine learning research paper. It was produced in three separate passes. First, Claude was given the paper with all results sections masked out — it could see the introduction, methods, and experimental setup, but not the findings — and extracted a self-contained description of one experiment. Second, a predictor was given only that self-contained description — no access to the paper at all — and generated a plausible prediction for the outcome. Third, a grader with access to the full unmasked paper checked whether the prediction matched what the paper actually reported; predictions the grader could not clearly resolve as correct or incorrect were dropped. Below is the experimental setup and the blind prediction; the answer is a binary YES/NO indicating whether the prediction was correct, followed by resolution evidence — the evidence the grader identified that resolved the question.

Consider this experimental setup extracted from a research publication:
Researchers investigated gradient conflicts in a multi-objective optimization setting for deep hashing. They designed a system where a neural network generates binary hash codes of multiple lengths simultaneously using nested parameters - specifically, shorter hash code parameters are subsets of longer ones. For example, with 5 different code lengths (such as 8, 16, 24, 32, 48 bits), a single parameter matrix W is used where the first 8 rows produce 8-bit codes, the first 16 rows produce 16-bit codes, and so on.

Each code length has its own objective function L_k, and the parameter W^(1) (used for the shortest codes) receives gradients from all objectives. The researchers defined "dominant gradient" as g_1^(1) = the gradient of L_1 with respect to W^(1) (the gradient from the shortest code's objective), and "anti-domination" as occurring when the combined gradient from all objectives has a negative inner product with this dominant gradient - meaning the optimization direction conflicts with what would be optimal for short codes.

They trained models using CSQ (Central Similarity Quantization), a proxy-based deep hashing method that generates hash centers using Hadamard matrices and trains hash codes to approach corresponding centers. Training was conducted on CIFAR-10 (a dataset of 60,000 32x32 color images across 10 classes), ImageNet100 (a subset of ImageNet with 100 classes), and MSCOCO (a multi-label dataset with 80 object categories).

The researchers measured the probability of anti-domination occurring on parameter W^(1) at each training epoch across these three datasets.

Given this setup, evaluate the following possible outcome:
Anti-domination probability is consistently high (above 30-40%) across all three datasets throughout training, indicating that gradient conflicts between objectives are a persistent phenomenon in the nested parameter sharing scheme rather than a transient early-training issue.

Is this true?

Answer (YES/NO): NO